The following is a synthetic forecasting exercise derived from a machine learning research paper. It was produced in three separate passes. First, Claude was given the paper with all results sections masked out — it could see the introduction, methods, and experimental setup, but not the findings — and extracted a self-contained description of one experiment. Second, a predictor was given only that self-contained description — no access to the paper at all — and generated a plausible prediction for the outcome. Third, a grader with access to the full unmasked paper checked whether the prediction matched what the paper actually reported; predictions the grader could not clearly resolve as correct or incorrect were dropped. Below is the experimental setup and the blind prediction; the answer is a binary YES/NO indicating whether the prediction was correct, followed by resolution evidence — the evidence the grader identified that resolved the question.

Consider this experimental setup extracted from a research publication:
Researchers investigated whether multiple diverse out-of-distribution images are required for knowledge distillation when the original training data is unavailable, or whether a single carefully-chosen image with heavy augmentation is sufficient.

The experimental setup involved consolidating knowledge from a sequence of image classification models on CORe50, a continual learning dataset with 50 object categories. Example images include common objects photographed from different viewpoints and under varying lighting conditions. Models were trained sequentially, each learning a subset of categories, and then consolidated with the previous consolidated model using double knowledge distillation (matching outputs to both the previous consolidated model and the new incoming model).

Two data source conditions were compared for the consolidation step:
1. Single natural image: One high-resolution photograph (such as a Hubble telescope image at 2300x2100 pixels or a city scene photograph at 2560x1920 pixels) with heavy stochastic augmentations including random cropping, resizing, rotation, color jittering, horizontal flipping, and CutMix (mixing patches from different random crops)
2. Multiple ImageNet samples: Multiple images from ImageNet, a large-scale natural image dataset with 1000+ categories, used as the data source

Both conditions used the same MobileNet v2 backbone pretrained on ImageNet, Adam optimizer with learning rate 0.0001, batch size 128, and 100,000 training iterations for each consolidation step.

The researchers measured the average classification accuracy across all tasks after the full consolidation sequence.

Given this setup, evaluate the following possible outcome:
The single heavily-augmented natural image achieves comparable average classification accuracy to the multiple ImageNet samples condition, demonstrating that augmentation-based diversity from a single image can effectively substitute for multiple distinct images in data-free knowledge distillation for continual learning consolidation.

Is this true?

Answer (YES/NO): YES